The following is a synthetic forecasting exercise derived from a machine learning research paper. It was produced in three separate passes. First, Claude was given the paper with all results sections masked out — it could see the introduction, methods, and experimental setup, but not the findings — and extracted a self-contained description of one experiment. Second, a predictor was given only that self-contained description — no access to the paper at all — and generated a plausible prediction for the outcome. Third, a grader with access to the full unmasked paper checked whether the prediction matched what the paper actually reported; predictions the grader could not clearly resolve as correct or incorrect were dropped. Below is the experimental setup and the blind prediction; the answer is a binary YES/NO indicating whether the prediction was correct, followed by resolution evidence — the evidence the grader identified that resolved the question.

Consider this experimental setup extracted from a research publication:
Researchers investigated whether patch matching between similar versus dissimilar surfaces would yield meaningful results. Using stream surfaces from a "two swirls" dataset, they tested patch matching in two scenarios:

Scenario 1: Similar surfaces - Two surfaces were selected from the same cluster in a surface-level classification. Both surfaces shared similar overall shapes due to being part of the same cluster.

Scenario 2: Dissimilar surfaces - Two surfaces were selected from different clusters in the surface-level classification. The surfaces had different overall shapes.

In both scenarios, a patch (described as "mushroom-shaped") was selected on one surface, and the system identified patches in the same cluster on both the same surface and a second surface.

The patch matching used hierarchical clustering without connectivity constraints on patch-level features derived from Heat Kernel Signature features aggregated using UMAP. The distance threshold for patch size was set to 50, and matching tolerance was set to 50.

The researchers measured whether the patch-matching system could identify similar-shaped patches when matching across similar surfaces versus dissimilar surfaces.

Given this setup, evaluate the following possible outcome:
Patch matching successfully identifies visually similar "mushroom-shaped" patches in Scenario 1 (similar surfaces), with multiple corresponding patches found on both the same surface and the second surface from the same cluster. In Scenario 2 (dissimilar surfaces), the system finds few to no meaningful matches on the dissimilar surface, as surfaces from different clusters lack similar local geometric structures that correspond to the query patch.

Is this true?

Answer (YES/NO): NO